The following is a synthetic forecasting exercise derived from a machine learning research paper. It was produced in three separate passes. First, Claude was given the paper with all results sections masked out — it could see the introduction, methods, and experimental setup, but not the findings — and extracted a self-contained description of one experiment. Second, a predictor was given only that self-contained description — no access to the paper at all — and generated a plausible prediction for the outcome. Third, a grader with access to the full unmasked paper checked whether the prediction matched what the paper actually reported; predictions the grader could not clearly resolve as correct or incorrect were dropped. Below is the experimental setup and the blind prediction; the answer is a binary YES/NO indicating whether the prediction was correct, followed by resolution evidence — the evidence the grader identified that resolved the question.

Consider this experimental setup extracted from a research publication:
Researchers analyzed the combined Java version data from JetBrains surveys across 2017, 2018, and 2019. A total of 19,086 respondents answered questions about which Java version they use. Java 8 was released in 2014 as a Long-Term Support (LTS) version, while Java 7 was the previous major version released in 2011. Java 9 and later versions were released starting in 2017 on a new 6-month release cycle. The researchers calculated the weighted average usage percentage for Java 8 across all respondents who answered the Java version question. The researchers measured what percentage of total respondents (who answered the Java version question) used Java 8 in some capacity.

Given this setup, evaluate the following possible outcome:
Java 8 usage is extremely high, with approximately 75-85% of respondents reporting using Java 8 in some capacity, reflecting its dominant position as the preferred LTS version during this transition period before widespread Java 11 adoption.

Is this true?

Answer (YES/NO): NO